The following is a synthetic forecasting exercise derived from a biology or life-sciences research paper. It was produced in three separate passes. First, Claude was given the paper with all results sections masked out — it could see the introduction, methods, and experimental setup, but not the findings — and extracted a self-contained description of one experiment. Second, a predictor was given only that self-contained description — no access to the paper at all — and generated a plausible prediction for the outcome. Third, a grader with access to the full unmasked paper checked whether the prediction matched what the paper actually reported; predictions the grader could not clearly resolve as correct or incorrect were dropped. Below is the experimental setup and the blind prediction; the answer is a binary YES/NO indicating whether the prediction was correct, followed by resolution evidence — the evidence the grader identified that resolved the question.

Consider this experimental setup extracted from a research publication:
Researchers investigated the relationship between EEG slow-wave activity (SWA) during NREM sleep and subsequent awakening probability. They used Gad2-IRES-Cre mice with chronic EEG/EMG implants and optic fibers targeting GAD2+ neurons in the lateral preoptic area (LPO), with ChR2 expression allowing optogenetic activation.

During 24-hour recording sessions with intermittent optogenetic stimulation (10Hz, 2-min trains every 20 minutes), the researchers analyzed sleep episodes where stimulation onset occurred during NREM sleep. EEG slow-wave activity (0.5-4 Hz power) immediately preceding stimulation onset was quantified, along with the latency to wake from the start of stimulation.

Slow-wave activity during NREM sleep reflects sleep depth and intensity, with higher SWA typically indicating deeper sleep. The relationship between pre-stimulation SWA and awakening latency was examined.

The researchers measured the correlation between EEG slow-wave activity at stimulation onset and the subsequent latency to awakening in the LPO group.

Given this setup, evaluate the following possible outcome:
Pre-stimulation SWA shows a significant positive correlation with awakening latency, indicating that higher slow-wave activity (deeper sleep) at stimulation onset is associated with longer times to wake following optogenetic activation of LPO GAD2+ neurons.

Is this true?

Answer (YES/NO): NO